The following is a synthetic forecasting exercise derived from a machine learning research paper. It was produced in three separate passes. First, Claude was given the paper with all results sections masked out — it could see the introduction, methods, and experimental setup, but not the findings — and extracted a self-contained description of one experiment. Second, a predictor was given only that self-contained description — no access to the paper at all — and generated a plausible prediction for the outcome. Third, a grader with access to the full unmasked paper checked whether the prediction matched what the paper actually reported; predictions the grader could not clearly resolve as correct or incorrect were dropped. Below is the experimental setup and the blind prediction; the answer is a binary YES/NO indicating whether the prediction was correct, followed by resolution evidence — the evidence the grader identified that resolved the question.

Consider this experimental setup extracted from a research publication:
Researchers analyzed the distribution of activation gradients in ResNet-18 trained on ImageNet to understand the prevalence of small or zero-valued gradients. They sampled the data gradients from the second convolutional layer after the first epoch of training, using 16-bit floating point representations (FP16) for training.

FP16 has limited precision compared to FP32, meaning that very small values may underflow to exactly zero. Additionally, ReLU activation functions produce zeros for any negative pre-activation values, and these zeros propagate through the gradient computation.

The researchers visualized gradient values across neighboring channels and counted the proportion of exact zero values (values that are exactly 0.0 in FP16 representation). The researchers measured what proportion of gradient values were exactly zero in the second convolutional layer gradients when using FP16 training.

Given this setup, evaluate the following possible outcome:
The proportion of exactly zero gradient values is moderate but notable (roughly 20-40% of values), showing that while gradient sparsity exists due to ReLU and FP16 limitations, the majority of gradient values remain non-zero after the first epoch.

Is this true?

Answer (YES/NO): YES